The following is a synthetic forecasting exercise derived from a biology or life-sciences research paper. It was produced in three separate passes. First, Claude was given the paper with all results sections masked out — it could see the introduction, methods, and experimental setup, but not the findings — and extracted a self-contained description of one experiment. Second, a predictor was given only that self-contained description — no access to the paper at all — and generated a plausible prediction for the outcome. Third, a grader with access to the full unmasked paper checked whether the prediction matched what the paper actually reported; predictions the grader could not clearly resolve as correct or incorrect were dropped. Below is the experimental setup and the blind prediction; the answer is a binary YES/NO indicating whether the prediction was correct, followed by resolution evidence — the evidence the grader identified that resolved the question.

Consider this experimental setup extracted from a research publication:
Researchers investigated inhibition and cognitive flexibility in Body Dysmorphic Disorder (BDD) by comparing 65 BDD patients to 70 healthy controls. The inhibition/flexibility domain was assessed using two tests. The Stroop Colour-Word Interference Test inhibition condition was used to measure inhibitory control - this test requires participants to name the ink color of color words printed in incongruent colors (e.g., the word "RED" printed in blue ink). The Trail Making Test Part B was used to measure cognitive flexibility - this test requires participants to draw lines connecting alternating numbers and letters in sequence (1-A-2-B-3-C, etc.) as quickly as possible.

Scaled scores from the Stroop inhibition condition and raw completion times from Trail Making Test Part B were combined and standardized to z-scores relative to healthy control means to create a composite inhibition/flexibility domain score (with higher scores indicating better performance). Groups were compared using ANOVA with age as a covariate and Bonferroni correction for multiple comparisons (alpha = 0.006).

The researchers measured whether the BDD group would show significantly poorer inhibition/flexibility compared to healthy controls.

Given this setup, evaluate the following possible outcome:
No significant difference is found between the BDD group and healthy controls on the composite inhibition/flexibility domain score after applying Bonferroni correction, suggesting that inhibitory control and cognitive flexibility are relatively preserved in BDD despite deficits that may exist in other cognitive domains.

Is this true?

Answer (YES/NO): YES